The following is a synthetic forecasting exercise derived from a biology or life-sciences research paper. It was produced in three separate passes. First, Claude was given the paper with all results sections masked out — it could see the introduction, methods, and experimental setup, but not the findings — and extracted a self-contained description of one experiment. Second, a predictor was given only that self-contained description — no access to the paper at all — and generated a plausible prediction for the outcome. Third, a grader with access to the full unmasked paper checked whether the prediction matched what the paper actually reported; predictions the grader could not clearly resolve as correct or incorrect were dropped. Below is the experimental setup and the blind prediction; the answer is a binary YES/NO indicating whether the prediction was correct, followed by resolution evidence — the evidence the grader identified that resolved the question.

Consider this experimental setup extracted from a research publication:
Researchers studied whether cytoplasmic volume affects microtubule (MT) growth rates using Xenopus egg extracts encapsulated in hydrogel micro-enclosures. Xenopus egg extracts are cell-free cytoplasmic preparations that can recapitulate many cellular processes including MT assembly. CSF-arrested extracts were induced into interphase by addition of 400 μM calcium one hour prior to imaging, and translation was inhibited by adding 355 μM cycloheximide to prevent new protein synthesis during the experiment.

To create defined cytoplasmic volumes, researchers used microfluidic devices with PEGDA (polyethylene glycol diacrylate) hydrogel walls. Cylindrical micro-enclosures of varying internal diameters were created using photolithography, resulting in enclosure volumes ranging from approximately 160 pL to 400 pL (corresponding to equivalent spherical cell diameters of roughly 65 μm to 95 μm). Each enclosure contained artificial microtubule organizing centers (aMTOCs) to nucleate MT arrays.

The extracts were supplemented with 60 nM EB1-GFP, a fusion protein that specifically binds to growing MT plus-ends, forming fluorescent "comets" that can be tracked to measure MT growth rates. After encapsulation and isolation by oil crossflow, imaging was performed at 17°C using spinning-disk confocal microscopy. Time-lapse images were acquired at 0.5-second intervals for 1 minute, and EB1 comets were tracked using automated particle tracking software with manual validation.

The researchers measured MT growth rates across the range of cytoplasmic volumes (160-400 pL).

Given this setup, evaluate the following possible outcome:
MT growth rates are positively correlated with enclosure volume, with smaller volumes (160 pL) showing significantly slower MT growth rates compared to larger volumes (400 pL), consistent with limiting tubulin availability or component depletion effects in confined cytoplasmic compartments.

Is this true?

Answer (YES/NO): NO